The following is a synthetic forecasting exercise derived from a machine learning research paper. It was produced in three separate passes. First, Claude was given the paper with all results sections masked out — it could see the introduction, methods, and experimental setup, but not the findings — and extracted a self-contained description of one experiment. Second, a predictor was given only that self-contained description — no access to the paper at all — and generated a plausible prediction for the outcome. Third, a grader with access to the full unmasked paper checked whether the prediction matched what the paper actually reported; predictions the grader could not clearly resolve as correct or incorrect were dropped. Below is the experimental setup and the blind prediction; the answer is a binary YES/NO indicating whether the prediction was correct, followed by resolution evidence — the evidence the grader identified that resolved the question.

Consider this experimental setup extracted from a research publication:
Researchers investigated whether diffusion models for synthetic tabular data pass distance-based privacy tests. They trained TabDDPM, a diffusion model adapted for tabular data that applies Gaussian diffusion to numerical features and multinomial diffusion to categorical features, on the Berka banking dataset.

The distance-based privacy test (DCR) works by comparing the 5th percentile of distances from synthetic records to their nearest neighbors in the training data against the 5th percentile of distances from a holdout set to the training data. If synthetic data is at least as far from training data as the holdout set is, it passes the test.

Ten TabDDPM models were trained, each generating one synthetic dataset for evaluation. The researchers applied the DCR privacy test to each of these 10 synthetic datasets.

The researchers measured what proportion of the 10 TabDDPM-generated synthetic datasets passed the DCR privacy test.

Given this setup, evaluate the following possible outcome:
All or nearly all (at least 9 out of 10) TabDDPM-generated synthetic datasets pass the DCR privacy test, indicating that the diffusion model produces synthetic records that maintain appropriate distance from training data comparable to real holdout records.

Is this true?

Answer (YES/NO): YES